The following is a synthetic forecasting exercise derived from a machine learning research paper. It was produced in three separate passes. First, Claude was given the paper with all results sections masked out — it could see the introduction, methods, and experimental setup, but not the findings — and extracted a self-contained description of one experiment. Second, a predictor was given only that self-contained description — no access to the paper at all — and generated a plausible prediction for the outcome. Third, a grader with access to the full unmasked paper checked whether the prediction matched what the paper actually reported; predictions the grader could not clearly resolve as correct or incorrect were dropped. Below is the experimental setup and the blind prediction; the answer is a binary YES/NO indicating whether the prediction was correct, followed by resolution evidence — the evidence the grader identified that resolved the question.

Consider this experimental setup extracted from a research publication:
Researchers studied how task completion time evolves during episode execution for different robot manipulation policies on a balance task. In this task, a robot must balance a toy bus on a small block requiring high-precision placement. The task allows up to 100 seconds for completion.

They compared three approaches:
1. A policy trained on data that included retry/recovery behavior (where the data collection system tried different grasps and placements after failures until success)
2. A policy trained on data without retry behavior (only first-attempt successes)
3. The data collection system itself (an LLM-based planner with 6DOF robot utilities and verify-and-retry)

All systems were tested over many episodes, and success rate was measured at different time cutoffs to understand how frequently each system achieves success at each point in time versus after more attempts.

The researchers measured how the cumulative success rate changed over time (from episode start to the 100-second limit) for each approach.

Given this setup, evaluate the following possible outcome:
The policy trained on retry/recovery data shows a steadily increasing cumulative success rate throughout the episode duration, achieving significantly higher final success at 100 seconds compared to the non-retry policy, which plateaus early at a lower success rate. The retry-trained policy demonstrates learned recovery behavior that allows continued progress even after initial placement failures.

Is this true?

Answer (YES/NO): YES